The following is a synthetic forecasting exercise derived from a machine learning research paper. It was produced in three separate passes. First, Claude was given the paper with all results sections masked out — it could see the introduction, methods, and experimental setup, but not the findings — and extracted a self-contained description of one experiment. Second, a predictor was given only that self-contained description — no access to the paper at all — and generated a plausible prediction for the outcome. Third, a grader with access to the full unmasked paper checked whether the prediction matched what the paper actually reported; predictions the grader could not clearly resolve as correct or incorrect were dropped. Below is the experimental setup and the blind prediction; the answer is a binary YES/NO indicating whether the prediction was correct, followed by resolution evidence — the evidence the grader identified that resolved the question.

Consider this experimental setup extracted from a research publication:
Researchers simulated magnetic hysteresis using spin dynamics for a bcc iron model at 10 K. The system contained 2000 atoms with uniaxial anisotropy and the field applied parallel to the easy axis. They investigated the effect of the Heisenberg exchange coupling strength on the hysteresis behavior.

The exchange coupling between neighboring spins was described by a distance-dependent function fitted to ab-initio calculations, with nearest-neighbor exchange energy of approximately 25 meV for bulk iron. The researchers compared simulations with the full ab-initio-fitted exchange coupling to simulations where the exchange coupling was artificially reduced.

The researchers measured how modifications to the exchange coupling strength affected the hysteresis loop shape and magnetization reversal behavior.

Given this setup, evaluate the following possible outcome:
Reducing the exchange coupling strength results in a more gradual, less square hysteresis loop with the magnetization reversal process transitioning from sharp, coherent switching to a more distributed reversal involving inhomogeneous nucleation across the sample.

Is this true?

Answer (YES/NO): NO